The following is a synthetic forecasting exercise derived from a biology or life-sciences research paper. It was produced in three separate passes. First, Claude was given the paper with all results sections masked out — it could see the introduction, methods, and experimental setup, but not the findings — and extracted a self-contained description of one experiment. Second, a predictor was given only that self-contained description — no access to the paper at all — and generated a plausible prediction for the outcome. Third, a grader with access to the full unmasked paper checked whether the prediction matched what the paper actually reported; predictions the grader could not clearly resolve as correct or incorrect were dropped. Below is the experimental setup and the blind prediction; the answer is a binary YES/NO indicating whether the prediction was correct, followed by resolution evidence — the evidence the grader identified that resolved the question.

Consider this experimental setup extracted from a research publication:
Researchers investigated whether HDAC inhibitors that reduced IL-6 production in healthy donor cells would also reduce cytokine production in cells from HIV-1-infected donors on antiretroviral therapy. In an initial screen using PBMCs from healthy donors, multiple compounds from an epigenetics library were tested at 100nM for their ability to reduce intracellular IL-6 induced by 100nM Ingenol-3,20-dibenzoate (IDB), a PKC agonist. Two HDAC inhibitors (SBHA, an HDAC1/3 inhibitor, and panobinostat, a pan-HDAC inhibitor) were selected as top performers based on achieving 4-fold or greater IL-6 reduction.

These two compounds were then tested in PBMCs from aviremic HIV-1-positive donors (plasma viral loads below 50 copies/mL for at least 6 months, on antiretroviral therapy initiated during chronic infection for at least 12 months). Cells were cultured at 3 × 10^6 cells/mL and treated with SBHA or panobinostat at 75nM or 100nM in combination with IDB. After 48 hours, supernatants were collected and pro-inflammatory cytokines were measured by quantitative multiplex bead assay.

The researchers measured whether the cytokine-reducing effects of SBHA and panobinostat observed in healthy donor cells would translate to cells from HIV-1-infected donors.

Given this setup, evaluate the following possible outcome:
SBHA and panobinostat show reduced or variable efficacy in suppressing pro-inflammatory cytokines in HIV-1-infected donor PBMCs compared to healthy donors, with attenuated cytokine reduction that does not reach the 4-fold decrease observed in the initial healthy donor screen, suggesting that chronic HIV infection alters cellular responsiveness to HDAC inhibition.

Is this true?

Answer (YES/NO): NO